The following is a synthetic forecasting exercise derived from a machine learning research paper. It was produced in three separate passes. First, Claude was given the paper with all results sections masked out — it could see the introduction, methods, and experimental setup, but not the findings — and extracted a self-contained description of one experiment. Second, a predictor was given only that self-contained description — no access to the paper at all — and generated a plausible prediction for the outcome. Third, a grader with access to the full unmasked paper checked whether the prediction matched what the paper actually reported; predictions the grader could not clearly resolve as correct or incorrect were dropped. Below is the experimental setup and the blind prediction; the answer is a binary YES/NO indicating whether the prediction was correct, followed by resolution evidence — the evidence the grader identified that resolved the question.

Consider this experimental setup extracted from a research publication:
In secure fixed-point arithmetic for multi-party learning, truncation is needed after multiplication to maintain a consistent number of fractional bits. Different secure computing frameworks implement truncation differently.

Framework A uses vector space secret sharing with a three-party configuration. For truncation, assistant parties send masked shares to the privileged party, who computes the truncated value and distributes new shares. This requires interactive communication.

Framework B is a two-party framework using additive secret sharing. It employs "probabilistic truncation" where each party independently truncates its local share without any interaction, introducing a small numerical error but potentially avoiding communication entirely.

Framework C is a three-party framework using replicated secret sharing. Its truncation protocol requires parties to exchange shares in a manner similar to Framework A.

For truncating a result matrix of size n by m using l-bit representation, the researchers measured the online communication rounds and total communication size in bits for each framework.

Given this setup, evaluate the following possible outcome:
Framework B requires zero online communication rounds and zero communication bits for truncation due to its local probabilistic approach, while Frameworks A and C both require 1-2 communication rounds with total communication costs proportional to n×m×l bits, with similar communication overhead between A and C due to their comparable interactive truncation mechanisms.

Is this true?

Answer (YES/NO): YES